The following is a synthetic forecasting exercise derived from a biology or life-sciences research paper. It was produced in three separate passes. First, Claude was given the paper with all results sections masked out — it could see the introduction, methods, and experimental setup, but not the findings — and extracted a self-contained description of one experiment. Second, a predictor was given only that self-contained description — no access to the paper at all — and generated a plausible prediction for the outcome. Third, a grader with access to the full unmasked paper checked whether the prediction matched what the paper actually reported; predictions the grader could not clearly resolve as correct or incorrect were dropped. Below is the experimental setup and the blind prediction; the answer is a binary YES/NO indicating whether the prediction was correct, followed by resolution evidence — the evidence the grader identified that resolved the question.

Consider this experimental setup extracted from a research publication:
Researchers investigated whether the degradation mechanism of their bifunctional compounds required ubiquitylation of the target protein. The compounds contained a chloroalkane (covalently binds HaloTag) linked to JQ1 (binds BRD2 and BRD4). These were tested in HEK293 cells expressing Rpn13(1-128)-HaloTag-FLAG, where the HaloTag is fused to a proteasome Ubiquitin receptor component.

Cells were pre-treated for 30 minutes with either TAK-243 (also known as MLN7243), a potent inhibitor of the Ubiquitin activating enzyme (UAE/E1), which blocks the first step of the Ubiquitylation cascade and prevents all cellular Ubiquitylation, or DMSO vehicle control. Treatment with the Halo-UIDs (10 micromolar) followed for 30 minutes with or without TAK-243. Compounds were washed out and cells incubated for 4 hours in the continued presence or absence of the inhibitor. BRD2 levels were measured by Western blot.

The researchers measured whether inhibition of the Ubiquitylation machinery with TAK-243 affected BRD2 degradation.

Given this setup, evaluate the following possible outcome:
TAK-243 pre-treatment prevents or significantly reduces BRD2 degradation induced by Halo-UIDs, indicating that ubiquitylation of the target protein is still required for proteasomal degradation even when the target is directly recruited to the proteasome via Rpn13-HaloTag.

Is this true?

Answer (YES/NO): NO